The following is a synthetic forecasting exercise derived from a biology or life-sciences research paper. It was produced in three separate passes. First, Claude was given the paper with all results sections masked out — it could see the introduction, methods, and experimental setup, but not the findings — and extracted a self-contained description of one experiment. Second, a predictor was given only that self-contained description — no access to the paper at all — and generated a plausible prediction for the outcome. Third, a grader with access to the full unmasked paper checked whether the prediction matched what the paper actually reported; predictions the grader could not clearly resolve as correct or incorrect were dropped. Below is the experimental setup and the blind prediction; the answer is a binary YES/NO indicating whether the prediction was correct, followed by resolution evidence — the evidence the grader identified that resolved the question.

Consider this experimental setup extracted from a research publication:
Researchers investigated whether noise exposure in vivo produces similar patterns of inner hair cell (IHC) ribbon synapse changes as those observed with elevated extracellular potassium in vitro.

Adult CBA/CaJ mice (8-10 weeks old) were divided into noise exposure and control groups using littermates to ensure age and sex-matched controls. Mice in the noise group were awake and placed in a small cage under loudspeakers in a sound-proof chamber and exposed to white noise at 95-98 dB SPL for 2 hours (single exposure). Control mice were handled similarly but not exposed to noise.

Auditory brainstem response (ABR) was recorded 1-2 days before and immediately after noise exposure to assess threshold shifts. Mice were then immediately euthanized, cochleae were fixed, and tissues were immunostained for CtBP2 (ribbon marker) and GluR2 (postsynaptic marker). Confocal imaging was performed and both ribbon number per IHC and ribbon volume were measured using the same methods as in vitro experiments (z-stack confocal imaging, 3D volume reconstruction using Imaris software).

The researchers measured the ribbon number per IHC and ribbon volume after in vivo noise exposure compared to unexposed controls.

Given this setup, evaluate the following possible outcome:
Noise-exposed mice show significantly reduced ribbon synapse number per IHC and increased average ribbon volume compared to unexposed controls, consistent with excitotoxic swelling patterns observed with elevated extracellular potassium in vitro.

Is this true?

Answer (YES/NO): YES